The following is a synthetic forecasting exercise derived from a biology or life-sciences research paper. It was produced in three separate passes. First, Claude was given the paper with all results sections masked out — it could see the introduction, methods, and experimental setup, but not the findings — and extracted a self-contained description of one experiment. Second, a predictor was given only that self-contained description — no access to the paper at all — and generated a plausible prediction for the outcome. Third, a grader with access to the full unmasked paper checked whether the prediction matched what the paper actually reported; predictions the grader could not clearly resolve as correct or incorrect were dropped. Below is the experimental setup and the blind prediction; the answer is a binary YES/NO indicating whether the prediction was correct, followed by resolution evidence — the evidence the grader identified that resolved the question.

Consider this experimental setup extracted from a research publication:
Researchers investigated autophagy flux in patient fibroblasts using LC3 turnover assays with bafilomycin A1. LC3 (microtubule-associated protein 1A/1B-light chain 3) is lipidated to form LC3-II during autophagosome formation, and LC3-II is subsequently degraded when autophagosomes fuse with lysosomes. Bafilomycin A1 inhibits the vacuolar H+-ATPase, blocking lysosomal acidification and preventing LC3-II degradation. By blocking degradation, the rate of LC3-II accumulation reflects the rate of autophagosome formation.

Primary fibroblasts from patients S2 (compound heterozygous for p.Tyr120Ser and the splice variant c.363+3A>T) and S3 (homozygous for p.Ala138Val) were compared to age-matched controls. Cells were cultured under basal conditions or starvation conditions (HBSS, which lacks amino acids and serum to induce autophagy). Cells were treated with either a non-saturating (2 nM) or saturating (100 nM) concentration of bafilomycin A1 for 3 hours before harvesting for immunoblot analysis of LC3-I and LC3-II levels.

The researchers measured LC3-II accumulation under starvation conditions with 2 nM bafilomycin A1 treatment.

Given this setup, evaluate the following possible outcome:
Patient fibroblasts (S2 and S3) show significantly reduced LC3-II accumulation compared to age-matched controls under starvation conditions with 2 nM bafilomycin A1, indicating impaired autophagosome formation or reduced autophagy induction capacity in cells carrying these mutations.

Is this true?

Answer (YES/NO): NO